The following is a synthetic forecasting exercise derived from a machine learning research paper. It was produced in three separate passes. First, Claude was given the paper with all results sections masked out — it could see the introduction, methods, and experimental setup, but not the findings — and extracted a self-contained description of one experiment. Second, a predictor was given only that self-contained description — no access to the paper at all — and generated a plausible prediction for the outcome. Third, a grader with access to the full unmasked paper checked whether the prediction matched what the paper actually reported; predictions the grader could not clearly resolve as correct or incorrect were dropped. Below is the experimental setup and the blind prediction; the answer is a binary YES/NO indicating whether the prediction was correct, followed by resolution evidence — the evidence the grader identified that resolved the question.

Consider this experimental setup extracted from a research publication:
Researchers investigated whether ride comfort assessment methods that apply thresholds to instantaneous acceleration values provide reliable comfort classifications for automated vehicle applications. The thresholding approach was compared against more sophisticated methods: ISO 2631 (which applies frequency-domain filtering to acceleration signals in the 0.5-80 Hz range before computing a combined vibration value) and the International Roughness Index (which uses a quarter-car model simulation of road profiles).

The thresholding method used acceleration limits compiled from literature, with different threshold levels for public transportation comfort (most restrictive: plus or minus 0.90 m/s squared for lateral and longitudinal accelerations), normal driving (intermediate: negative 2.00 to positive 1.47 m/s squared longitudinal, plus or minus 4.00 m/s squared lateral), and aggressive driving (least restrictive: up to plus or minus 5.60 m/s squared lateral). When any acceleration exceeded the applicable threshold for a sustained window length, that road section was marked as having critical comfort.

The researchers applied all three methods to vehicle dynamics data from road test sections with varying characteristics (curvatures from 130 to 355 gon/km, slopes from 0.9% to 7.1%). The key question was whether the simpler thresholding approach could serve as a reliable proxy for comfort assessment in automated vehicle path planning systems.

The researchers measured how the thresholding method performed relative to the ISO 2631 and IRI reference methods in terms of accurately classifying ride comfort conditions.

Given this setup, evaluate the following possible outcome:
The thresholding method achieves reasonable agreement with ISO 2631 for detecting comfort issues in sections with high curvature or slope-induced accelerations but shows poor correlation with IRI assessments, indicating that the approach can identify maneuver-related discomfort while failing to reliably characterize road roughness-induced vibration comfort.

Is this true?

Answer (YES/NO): NO